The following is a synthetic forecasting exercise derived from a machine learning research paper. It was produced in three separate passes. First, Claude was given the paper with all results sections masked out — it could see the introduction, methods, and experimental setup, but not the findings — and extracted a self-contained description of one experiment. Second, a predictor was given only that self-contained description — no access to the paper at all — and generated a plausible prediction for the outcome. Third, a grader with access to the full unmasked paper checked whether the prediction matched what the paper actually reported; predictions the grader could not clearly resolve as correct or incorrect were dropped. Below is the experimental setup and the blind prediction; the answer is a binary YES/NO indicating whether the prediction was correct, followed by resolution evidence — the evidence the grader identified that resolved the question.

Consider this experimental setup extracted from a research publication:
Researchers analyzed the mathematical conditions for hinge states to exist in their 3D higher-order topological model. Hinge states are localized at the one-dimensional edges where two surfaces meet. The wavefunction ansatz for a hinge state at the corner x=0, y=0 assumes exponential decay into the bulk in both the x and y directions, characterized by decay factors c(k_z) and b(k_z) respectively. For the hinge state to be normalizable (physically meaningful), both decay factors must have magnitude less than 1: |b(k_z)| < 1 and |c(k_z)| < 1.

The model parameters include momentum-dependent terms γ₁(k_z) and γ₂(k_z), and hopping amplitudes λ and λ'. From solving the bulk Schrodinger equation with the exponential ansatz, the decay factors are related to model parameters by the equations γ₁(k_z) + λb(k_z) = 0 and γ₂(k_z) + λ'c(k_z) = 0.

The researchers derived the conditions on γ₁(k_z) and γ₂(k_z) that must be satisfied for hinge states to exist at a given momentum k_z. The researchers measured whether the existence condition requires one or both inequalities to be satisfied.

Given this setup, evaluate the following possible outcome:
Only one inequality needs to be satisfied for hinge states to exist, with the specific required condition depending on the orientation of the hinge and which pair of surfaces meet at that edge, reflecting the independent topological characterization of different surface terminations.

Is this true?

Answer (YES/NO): NO